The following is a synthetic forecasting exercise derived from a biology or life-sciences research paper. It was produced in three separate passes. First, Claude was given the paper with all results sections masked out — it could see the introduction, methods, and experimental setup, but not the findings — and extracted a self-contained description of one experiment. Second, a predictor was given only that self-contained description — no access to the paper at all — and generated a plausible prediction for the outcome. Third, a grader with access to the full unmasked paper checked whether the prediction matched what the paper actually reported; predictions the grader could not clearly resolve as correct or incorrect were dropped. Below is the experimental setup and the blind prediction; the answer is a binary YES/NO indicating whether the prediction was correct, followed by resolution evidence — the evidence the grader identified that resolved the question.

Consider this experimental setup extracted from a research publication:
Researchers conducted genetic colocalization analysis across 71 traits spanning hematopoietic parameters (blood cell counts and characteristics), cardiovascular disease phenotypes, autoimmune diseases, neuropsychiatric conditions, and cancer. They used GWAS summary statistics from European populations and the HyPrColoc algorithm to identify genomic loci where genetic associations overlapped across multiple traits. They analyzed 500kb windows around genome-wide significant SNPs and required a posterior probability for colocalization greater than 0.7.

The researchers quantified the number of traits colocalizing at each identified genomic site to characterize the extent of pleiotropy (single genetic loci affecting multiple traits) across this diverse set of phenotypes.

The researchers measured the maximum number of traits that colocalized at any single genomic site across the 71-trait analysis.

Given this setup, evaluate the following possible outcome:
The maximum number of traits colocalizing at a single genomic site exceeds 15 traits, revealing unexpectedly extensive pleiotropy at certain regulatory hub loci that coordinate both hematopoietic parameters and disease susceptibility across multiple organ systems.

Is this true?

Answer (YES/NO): YES